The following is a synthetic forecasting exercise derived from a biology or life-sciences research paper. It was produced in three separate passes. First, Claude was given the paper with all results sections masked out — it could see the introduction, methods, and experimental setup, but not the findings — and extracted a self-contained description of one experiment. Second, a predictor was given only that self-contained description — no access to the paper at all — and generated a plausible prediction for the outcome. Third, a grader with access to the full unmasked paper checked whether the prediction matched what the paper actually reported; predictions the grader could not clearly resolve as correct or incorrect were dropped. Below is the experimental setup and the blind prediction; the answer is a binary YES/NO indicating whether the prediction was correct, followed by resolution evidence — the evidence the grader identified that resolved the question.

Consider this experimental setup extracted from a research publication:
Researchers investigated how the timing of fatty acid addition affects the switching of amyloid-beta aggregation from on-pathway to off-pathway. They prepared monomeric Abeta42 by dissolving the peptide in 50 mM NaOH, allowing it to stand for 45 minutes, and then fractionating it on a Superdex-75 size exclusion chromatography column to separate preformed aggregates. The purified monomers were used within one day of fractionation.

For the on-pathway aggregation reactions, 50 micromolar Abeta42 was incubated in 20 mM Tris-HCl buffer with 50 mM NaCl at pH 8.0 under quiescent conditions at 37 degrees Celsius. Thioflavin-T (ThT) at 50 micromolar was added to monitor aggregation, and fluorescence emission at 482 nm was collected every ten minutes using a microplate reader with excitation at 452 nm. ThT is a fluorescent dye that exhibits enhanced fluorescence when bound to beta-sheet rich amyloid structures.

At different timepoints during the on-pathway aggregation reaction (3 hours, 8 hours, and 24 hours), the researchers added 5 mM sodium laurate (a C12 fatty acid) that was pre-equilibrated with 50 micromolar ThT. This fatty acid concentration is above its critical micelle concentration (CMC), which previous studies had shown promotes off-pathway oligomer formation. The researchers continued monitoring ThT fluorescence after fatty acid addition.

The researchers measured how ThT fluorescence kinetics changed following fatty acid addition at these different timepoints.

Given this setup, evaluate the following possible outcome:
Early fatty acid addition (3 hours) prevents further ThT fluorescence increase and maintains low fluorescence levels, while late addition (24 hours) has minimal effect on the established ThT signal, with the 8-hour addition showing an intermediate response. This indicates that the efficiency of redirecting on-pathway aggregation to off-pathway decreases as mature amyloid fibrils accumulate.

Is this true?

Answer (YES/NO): NO